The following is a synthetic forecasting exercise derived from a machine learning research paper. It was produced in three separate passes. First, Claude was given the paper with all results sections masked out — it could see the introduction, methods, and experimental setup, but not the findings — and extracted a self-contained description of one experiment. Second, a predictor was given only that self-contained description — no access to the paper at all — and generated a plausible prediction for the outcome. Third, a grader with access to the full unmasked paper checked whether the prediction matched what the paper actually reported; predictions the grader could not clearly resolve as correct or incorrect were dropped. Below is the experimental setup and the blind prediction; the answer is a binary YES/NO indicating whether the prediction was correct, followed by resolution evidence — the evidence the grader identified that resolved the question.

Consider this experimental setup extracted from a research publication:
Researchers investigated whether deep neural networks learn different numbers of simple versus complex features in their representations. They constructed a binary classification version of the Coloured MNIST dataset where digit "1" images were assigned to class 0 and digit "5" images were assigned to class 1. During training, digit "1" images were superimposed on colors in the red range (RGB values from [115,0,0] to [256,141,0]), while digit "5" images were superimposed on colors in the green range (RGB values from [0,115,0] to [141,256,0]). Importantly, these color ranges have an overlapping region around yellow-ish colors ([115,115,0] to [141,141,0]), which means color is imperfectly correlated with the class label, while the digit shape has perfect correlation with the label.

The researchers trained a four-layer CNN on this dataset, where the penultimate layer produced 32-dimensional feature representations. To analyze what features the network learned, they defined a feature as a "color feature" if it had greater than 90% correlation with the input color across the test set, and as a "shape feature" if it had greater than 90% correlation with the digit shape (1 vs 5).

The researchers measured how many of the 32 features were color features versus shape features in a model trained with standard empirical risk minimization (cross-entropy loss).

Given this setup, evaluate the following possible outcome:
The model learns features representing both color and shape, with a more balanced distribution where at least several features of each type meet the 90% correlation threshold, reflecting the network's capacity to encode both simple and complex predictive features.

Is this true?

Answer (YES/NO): NO